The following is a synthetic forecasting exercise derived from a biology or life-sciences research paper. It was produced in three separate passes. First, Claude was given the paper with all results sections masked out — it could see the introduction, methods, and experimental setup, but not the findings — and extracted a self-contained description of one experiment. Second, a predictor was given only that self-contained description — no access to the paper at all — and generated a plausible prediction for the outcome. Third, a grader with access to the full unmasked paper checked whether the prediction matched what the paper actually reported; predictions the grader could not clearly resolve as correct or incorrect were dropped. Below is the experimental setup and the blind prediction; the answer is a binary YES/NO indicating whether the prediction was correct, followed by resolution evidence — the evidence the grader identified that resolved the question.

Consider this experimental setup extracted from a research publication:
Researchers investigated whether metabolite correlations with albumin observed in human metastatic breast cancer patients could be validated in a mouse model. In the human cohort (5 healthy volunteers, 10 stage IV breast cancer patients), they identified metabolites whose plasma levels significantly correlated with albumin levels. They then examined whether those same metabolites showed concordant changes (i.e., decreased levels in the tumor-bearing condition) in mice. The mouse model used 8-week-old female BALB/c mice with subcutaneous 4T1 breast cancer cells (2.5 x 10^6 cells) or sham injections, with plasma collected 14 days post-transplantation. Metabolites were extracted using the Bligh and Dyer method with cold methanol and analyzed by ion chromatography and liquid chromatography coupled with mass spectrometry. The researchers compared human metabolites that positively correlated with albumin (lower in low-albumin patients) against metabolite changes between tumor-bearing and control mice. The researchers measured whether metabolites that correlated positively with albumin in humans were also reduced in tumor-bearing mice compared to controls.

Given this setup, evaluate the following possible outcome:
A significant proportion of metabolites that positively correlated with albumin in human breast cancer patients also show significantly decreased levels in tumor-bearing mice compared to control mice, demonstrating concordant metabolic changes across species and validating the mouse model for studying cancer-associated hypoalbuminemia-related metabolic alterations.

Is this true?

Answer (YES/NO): YES